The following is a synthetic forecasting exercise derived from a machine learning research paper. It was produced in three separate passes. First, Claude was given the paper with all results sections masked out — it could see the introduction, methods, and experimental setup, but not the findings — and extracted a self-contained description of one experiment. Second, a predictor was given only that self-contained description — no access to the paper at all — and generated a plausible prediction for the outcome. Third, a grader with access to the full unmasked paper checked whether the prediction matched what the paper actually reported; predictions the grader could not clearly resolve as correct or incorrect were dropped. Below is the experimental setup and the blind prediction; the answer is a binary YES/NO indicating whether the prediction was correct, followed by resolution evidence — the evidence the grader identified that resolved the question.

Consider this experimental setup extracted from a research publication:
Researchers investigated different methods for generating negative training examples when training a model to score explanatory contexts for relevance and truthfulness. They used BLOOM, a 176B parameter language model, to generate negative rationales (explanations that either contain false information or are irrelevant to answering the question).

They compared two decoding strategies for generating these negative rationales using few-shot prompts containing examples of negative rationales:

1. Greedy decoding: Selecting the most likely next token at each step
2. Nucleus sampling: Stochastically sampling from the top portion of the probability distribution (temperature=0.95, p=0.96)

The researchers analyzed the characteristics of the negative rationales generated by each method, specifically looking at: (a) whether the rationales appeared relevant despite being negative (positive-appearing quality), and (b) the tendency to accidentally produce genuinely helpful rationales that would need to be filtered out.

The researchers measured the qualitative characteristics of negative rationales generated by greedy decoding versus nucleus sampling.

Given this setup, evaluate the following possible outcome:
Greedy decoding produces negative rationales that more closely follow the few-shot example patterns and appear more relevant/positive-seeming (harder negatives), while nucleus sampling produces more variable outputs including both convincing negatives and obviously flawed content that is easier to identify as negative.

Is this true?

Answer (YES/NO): NO